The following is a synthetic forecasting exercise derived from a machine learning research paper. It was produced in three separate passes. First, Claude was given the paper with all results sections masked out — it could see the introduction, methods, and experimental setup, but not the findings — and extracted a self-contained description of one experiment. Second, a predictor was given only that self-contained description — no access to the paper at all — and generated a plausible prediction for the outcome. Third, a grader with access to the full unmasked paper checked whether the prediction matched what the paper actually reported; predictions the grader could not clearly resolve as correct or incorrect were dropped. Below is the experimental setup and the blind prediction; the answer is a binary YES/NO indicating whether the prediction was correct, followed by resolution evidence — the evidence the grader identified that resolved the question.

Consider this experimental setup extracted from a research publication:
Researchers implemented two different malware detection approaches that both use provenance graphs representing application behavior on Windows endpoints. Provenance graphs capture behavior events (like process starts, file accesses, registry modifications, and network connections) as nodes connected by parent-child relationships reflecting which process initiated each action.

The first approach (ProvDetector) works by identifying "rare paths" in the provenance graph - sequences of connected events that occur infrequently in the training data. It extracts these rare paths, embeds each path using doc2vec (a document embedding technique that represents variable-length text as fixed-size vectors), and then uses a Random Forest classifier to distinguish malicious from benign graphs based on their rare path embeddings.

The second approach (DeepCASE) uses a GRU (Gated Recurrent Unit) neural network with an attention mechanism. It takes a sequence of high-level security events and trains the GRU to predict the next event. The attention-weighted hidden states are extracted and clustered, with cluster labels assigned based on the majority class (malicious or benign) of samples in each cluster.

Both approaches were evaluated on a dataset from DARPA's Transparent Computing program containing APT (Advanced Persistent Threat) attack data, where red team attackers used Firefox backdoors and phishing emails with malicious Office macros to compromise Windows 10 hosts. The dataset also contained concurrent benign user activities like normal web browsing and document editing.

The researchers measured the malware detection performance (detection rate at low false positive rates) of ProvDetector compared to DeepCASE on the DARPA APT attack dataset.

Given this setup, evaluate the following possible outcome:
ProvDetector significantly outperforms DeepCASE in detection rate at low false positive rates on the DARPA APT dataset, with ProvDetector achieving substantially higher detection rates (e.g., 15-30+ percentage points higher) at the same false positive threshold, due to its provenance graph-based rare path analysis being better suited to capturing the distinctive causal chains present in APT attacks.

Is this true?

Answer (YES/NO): YES